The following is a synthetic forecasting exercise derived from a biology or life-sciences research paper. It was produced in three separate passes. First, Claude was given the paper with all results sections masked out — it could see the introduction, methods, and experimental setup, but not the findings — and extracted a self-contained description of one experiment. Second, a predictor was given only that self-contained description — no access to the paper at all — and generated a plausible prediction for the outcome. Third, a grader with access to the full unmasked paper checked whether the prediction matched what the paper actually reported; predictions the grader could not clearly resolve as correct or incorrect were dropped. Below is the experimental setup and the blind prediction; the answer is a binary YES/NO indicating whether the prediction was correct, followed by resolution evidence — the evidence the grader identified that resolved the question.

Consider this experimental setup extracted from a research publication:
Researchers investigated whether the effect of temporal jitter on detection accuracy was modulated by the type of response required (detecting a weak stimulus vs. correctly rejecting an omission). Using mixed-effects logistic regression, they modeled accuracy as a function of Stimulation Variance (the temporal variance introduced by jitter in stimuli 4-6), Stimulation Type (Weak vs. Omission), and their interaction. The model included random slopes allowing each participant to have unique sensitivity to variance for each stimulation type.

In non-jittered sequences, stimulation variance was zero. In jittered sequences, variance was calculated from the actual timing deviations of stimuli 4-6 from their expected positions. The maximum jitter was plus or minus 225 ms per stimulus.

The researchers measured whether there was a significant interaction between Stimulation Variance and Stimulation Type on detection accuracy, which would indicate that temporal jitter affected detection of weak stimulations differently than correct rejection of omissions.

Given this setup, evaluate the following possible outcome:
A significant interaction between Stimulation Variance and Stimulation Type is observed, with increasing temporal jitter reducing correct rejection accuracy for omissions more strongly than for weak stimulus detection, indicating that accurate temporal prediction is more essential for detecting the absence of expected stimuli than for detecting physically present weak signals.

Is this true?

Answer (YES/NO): NO